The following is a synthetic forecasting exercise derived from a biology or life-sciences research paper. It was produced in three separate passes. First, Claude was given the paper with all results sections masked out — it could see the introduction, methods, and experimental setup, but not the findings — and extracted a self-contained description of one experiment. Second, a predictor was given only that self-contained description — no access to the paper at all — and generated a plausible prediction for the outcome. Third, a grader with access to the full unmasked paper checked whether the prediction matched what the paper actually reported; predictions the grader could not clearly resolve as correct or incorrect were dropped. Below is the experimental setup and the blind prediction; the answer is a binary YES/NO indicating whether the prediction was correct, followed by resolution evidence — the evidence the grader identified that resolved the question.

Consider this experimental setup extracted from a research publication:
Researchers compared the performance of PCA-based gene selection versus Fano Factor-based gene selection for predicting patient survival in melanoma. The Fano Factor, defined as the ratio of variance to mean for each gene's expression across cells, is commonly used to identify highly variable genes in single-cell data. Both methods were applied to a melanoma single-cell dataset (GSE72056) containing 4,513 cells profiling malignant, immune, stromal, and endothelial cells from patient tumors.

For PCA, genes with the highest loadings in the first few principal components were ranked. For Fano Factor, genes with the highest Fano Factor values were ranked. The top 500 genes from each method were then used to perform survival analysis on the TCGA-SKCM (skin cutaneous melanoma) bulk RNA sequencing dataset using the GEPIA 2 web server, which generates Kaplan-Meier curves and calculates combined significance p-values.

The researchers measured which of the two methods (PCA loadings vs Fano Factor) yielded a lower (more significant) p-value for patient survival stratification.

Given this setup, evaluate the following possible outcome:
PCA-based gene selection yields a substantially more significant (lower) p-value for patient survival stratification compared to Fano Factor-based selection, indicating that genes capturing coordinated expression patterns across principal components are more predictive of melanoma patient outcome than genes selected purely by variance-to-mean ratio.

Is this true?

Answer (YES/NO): NO